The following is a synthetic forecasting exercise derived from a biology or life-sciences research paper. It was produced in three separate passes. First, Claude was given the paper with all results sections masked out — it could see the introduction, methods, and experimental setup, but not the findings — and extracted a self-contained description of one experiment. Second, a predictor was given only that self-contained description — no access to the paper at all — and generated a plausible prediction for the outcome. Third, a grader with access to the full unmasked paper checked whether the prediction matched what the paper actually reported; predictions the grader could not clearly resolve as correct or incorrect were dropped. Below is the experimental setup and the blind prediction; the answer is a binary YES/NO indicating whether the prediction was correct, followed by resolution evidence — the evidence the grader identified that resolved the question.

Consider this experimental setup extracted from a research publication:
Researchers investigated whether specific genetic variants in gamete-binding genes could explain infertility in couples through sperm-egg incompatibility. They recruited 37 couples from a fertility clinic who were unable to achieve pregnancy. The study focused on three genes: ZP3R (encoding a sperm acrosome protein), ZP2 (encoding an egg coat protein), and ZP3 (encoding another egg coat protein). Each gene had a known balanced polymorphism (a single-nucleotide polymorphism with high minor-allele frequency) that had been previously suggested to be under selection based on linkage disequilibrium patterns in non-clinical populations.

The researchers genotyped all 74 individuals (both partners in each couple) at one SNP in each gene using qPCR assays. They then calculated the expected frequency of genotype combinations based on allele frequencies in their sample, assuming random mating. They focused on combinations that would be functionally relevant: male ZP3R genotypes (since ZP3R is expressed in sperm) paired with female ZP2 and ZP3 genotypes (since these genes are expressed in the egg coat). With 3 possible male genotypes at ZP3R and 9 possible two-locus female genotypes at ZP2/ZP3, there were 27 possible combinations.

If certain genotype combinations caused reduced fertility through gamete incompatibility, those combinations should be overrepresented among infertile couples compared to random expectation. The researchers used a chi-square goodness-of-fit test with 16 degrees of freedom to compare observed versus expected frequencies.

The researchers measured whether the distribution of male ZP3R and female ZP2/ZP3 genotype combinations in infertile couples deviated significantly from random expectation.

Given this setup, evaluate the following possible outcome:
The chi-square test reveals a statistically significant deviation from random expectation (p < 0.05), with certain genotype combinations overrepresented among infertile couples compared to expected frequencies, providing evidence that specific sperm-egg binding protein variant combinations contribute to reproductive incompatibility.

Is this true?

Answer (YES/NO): NO